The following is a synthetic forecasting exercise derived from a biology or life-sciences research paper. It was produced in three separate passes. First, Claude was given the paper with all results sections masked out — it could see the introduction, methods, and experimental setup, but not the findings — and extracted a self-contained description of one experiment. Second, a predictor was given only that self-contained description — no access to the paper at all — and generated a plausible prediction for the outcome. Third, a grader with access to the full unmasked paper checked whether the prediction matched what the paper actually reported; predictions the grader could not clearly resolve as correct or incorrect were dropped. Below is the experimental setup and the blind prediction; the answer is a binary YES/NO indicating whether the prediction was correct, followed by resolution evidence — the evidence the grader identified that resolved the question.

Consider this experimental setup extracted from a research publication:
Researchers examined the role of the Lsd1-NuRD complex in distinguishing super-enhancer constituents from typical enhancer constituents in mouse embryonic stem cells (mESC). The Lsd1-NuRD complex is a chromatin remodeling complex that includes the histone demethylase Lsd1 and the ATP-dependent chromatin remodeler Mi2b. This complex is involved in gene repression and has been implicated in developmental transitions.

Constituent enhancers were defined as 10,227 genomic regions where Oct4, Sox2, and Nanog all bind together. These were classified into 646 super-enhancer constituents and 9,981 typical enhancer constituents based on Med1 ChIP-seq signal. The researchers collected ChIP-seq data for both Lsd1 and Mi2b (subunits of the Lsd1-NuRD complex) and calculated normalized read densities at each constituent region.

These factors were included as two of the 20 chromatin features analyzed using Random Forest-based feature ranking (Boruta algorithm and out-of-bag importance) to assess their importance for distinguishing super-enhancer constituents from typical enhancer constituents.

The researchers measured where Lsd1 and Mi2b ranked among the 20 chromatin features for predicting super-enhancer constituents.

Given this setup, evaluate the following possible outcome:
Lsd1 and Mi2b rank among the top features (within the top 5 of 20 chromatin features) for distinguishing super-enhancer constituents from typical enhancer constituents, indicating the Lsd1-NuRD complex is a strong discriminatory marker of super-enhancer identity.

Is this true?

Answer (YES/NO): NO